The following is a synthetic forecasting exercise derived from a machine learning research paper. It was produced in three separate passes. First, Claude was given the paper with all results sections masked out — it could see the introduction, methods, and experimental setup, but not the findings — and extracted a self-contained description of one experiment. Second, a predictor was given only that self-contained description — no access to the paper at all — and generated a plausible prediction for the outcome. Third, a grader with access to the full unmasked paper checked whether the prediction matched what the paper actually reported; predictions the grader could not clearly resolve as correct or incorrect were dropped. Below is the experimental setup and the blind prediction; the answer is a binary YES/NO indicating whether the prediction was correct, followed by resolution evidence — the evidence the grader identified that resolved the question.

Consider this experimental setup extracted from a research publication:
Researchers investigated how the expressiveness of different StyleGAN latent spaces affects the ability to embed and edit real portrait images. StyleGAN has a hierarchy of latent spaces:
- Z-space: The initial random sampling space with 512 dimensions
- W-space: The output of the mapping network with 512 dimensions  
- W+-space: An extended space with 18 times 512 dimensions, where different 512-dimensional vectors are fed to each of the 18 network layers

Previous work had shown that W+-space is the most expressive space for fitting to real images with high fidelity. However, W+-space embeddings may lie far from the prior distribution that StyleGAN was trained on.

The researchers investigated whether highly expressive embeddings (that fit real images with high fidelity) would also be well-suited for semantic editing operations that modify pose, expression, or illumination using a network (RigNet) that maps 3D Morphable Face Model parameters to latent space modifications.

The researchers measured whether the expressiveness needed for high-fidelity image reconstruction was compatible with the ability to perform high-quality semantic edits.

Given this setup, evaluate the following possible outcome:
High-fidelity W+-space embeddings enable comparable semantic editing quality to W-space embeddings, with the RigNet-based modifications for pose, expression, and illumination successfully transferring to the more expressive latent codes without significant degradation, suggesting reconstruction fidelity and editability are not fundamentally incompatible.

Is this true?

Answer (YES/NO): NO